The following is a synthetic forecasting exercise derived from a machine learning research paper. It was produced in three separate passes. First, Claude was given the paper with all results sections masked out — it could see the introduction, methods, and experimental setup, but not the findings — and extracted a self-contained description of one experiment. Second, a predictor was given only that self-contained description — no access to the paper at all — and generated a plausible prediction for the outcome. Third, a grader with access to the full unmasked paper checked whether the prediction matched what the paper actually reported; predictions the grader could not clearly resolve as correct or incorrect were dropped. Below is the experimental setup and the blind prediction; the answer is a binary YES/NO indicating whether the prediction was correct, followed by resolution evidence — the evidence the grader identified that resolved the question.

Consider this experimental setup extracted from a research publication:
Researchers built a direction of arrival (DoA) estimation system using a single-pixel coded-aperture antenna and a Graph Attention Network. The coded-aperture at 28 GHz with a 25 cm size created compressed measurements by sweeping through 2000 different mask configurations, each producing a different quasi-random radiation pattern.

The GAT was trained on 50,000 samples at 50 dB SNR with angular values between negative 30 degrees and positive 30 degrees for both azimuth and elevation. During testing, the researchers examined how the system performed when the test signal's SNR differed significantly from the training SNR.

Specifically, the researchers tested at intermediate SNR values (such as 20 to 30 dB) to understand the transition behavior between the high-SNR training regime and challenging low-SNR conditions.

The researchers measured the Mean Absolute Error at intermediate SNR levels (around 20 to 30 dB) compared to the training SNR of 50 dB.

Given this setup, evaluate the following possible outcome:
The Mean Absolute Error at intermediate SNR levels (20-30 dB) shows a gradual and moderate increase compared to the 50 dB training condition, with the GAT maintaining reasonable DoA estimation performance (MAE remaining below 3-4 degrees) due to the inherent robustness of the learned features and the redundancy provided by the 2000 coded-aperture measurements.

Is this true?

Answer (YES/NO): NO